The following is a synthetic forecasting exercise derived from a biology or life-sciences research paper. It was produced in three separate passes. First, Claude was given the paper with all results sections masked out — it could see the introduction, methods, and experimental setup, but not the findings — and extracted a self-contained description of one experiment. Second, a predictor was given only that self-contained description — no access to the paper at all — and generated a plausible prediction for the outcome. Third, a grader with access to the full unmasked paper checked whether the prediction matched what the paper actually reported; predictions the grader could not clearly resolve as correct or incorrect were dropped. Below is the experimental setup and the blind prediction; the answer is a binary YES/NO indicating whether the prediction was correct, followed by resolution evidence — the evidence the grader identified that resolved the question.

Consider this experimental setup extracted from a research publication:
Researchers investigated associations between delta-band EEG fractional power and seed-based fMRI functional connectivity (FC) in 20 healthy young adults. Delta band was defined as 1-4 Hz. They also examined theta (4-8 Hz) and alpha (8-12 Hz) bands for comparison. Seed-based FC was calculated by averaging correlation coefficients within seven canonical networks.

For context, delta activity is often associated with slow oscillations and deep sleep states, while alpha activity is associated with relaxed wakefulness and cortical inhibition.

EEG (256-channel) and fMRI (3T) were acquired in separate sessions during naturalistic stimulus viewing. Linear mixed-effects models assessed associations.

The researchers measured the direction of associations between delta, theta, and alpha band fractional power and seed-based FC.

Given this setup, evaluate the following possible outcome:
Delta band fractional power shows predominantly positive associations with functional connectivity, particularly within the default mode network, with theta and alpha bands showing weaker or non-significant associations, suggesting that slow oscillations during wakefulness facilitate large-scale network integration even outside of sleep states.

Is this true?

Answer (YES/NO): NO